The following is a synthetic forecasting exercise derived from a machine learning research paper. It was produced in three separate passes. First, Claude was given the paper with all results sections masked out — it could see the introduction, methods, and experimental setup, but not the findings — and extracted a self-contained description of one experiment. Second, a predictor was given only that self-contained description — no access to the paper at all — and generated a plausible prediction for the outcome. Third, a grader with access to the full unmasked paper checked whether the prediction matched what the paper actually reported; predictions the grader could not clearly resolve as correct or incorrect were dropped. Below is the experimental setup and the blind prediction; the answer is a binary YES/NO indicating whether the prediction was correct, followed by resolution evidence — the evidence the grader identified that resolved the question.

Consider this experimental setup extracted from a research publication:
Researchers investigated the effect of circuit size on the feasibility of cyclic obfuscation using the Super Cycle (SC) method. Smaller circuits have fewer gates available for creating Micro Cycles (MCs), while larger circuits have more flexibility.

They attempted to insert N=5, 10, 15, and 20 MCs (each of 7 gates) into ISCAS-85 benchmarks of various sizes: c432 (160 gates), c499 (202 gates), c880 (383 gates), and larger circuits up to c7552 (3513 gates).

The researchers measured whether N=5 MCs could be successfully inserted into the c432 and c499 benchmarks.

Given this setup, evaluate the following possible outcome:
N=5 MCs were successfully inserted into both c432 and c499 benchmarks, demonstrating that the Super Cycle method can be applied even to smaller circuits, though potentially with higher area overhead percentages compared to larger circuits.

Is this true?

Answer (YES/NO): NO